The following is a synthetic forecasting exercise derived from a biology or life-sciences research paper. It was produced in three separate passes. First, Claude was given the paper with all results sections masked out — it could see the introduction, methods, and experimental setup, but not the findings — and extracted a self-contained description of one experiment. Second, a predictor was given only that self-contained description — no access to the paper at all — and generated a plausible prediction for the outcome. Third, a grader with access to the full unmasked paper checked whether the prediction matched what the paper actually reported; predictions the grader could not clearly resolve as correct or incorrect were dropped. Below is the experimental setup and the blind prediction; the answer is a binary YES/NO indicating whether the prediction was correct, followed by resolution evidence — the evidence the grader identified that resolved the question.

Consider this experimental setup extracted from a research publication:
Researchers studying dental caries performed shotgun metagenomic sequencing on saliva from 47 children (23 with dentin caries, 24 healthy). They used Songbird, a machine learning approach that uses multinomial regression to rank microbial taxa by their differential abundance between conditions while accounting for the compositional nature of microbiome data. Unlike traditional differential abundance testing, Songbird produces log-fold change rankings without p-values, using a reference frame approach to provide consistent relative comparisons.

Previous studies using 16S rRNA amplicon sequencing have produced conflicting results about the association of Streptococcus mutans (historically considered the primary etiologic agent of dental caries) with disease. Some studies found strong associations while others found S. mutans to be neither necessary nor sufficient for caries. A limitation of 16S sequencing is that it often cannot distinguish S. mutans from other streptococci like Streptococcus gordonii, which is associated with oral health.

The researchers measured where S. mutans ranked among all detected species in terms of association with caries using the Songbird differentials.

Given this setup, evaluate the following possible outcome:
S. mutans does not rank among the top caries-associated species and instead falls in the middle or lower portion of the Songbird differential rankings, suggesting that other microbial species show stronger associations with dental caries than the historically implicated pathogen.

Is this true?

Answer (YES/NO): NO